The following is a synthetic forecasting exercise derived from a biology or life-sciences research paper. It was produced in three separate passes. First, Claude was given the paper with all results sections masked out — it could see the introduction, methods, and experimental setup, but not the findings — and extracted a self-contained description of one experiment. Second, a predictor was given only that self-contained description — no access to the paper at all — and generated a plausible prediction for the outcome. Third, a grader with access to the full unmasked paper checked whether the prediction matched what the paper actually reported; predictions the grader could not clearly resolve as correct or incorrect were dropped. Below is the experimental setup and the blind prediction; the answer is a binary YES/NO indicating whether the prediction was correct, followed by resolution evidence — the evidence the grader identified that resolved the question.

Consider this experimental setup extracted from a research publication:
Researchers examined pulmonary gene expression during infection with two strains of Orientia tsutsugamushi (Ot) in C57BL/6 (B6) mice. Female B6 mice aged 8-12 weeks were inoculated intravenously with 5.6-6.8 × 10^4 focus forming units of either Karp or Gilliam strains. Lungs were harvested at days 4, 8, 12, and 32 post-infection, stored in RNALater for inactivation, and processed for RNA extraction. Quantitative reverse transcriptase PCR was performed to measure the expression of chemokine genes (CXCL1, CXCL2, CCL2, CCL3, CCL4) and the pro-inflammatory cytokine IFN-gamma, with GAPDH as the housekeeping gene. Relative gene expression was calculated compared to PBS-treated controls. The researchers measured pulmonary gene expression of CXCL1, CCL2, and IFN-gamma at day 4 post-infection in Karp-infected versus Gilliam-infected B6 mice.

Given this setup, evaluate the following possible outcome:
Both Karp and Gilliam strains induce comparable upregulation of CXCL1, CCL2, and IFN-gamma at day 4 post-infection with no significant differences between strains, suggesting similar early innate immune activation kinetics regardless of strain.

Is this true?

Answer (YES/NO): NO